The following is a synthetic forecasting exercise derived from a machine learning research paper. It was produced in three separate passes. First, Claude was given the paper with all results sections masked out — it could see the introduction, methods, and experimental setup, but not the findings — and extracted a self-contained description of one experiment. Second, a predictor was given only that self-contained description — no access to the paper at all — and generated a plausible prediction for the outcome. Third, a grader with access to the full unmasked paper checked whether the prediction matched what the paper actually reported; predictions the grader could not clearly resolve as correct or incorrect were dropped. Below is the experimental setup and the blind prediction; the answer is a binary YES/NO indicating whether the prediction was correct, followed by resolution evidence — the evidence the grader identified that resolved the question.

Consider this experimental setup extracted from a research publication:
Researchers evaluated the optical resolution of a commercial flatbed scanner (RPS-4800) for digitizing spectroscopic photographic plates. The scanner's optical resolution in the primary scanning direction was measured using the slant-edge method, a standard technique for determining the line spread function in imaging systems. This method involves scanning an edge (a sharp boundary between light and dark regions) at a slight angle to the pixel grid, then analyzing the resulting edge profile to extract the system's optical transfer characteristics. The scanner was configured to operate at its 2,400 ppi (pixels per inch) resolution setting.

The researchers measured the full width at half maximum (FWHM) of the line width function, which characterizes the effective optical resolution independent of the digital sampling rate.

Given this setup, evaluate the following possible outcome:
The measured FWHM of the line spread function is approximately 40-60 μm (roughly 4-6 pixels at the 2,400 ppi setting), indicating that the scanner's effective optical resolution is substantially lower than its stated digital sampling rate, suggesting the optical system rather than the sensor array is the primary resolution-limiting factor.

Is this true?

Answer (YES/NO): NO